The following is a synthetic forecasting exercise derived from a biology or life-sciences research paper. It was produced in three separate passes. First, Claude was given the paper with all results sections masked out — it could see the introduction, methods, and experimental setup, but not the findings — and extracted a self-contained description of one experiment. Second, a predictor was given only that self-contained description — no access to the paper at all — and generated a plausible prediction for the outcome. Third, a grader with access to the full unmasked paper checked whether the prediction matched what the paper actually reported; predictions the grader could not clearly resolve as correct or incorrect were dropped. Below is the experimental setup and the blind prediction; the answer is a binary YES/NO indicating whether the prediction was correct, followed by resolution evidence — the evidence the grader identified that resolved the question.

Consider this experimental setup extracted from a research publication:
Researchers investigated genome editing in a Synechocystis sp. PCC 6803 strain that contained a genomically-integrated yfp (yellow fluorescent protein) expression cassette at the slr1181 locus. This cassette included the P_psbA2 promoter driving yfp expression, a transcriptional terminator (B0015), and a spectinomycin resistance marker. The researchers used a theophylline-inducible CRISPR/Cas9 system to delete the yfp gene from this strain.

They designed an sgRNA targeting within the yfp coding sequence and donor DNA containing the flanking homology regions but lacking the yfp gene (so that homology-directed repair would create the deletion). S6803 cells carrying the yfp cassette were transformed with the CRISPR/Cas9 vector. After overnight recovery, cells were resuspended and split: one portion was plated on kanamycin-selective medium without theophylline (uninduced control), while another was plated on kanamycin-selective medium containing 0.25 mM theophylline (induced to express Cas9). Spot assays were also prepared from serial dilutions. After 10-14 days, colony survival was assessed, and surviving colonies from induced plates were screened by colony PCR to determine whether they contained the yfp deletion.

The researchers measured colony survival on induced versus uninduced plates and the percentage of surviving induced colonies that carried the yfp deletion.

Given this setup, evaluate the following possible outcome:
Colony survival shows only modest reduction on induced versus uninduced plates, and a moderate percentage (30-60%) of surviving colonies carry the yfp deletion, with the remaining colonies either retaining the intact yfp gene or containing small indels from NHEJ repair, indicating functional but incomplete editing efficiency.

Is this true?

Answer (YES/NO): NO